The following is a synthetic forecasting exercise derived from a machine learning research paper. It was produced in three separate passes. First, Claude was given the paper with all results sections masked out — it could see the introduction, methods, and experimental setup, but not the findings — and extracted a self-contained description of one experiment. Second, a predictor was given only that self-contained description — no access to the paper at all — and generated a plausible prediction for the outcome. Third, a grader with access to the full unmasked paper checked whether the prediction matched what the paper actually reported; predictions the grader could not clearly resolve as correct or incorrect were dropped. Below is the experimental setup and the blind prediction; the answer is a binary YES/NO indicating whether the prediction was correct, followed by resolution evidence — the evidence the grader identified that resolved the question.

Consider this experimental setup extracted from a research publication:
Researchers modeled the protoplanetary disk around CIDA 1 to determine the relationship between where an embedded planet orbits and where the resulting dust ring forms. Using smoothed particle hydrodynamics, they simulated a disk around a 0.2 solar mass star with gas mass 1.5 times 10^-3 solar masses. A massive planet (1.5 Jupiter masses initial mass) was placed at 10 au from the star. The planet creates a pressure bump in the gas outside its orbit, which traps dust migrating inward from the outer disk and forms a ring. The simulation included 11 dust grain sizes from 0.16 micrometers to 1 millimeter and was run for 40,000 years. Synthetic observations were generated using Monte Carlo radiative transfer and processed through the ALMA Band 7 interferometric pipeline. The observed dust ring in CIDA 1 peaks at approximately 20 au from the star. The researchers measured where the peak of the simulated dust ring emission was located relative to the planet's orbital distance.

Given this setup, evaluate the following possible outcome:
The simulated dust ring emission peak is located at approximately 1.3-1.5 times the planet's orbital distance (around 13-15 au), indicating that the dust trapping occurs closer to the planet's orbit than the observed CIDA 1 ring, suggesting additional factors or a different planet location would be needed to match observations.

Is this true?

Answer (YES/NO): NO